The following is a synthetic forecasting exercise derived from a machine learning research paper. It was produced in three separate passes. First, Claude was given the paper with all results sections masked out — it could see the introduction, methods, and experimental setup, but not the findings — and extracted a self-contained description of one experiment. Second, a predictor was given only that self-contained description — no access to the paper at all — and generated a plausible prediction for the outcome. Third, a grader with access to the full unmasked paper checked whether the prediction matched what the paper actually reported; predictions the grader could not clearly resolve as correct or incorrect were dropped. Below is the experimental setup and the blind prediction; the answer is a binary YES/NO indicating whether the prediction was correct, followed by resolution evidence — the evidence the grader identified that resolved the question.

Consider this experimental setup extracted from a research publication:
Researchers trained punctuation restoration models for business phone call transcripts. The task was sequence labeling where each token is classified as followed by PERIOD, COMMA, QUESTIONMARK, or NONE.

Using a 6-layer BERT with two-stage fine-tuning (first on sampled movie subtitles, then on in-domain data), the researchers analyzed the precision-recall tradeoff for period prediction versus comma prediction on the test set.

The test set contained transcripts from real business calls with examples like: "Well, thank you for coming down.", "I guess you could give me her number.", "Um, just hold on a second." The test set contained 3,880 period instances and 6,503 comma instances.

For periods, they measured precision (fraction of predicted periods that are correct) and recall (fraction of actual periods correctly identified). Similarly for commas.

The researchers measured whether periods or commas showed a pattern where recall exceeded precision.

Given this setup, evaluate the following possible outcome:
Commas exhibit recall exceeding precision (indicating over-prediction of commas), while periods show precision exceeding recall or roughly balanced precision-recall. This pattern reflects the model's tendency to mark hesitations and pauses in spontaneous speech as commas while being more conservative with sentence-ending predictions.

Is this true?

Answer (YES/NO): NO